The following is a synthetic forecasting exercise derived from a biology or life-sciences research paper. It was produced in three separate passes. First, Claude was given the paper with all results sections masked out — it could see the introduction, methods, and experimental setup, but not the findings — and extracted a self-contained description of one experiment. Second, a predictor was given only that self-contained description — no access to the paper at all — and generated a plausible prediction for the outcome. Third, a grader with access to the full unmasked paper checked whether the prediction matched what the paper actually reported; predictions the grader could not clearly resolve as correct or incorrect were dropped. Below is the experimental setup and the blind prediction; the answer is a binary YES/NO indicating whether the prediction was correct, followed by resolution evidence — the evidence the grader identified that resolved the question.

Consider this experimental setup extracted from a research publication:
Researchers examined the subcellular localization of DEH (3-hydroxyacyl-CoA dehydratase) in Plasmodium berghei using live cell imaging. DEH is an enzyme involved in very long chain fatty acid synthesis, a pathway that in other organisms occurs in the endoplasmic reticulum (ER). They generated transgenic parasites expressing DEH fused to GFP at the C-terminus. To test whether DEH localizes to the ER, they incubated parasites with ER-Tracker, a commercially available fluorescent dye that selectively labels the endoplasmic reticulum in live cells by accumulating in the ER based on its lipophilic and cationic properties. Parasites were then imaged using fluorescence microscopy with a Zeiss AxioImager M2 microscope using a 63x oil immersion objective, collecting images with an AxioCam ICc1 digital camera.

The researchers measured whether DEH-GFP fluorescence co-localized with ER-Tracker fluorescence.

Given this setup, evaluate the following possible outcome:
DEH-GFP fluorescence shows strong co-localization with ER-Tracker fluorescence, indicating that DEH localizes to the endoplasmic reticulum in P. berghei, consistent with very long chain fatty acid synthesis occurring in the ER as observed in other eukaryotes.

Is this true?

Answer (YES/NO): YES